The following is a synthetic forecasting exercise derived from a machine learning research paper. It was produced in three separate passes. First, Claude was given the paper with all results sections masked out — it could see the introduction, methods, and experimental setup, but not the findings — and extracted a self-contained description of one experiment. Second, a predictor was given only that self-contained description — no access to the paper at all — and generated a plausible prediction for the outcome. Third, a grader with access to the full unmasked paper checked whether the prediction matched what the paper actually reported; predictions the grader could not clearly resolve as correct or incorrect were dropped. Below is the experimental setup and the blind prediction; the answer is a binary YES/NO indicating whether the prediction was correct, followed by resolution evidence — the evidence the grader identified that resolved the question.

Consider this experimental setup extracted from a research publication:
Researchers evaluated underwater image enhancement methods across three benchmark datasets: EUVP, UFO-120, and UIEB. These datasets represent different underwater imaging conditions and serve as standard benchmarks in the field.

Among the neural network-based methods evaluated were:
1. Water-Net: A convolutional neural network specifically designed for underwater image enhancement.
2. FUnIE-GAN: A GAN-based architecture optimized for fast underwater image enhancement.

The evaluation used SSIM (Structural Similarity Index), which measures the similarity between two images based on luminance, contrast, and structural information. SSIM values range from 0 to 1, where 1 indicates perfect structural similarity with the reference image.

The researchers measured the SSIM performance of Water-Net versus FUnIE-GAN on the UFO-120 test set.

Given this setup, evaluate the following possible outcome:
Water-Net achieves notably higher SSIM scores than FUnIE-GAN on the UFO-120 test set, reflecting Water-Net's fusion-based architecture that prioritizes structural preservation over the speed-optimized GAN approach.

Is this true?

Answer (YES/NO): YES